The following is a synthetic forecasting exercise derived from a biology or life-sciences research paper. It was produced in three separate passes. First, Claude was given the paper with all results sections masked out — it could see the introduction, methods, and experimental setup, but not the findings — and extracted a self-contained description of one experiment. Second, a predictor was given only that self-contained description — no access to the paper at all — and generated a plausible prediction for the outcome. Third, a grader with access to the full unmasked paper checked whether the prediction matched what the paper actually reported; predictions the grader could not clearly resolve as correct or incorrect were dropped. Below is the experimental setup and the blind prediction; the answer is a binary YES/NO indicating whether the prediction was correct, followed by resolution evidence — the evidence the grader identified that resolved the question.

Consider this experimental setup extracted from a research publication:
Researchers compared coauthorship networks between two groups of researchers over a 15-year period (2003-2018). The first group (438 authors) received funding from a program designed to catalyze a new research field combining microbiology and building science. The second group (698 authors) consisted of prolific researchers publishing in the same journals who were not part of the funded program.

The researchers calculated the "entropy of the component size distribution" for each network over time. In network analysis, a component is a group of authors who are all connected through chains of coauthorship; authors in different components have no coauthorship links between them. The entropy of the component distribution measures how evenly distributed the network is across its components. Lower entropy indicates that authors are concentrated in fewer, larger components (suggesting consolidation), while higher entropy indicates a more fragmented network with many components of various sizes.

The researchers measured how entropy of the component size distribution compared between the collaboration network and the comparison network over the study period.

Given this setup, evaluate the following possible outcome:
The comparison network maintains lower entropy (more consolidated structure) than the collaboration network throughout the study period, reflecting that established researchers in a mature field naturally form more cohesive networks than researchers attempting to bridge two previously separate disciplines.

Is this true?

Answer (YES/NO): NO